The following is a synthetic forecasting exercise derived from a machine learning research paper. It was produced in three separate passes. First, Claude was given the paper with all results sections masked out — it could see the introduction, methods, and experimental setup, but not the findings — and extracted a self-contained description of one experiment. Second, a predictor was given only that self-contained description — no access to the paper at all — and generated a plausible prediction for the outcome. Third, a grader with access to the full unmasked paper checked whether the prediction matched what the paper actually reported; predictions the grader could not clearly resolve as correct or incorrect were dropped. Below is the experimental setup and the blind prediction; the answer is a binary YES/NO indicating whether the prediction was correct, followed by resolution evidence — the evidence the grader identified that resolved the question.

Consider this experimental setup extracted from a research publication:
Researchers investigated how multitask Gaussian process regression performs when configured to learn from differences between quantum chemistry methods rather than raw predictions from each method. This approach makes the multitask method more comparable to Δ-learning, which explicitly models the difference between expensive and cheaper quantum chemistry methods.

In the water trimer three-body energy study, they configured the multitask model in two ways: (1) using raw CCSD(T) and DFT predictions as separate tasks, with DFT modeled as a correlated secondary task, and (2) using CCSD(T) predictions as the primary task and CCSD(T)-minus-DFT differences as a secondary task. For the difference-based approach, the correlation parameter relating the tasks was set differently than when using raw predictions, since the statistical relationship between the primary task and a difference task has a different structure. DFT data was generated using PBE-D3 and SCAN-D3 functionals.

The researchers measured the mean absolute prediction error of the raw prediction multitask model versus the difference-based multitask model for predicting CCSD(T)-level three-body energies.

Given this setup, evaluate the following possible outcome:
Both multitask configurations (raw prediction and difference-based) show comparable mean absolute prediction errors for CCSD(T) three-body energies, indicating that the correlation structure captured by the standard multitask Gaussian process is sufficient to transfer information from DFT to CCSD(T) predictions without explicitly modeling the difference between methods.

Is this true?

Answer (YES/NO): NO